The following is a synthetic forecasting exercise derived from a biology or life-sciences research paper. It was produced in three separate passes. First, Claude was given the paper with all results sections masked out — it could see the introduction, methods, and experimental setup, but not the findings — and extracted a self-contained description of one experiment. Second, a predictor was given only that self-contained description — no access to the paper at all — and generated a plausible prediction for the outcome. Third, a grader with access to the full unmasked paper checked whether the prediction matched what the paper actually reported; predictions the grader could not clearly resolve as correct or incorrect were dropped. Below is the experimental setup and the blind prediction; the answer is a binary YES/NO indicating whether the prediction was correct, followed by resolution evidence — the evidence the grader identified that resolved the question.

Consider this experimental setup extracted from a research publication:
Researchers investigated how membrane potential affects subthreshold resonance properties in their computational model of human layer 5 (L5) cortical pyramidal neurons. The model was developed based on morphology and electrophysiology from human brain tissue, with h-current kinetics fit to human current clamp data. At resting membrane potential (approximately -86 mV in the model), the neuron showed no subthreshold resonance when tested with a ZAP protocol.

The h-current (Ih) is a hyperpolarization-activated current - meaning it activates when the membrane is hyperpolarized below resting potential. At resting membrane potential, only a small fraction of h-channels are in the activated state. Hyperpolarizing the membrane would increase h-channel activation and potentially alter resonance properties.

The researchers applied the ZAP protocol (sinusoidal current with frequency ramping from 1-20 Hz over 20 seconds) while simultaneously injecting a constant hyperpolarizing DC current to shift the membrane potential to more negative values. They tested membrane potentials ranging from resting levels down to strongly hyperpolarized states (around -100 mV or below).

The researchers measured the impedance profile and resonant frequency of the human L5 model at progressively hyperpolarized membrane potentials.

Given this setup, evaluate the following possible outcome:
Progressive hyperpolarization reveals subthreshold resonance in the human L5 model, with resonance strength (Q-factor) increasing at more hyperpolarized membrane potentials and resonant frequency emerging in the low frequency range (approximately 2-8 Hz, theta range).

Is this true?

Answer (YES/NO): YES